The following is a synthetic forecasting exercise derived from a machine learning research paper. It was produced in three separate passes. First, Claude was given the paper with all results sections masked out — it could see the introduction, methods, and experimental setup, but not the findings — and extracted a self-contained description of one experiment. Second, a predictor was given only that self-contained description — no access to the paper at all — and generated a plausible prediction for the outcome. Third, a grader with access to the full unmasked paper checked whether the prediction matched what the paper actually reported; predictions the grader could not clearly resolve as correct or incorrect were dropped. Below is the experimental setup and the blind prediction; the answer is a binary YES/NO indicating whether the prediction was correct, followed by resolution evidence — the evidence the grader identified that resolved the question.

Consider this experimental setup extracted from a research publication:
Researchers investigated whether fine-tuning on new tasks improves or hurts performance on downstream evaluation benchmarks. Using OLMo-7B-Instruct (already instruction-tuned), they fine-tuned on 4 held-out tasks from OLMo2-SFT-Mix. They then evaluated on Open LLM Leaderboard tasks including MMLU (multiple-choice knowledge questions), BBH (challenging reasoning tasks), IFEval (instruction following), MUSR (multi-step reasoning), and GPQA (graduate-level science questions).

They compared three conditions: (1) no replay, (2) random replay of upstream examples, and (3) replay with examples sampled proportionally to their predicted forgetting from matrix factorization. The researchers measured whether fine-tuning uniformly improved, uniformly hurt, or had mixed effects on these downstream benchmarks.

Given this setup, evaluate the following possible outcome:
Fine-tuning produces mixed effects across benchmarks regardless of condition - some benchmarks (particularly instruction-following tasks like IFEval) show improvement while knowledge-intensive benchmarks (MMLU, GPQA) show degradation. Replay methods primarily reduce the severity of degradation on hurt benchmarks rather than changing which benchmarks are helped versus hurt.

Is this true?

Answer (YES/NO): NO